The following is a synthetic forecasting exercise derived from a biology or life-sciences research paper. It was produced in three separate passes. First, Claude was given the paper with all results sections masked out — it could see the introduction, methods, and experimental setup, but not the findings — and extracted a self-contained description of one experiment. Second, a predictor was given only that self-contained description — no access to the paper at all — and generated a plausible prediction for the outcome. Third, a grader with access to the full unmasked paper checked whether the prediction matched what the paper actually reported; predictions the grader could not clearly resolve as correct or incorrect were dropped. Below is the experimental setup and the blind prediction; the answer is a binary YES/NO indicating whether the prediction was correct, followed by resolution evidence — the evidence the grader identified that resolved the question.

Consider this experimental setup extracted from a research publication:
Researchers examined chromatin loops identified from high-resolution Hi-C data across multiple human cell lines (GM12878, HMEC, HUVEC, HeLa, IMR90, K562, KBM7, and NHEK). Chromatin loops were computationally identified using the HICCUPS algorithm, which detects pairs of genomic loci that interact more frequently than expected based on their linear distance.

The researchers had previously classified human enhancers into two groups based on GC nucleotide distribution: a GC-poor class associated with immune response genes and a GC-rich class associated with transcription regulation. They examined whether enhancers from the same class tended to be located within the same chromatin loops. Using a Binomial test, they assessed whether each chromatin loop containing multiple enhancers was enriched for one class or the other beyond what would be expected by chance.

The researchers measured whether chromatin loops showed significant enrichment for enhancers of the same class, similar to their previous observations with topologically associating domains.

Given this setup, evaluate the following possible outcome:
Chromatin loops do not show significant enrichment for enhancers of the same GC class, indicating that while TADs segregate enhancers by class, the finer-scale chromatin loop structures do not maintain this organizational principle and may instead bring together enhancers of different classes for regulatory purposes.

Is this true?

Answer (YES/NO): NO